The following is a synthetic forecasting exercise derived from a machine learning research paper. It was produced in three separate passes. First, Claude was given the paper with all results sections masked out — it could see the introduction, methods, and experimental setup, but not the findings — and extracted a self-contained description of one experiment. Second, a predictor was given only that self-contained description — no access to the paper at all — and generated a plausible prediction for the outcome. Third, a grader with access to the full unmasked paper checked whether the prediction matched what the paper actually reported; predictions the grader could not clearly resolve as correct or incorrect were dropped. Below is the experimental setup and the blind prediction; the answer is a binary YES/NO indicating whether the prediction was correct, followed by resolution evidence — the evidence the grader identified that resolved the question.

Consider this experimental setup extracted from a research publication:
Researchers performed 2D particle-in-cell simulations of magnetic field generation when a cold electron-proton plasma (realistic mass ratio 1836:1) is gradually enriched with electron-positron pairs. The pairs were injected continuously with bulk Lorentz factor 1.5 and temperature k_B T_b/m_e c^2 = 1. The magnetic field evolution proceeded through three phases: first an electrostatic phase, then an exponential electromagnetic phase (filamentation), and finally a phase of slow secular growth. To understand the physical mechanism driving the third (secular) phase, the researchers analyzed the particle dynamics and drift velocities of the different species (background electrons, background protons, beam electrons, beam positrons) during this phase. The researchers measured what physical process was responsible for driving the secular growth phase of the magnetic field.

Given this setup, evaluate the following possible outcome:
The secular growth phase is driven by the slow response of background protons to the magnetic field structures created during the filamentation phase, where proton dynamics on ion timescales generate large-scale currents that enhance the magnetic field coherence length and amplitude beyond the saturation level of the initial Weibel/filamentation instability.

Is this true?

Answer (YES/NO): NO